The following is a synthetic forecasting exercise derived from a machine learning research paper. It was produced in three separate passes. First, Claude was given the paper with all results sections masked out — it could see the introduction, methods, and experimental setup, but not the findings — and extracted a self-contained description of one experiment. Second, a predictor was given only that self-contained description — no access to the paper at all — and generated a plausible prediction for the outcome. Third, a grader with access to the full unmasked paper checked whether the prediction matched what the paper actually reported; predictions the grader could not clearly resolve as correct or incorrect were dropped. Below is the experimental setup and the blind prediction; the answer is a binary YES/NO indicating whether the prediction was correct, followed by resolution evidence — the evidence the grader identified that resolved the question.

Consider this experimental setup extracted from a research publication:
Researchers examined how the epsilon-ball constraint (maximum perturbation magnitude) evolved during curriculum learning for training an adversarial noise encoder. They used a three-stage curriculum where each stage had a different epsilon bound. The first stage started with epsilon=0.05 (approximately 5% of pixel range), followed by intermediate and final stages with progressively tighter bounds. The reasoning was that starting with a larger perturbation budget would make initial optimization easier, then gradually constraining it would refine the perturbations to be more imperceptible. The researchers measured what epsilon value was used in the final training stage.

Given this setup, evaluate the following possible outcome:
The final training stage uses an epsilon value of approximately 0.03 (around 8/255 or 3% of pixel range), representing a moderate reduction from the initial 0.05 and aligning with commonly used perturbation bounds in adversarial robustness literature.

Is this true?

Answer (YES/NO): NO